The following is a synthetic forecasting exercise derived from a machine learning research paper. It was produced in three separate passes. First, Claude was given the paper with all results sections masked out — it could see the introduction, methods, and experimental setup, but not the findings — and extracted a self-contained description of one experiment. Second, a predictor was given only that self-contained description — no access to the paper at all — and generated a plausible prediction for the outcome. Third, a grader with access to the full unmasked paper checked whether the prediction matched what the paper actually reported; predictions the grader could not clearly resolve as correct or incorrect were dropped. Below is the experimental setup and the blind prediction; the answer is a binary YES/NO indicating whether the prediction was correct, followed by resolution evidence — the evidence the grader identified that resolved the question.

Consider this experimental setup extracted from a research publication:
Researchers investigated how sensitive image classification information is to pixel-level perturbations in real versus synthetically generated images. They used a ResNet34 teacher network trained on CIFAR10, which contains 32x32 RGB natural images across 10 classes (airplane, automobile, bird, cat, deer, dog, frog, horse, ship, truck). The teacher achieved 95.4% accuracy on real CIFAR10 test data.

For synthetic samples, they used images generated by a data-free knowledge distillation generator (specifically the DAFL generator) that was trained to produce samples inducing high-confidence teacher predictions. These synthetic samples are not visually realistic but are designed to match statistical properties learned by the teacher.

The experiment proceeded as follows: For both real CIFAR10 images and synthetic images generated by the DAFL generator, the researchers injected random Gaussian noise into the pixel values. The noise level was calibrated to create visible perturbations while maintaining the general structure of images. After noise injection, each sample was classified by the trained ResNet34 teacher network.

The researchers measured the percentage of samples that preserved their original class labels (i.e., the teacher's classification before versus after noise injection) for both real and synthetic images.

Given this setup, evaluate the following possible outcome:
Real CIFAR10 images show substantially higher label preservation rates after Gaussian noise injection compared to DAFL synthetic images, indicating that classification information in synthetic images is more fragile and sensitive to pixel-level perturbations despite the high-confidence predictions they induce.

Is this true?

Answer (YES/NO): YES